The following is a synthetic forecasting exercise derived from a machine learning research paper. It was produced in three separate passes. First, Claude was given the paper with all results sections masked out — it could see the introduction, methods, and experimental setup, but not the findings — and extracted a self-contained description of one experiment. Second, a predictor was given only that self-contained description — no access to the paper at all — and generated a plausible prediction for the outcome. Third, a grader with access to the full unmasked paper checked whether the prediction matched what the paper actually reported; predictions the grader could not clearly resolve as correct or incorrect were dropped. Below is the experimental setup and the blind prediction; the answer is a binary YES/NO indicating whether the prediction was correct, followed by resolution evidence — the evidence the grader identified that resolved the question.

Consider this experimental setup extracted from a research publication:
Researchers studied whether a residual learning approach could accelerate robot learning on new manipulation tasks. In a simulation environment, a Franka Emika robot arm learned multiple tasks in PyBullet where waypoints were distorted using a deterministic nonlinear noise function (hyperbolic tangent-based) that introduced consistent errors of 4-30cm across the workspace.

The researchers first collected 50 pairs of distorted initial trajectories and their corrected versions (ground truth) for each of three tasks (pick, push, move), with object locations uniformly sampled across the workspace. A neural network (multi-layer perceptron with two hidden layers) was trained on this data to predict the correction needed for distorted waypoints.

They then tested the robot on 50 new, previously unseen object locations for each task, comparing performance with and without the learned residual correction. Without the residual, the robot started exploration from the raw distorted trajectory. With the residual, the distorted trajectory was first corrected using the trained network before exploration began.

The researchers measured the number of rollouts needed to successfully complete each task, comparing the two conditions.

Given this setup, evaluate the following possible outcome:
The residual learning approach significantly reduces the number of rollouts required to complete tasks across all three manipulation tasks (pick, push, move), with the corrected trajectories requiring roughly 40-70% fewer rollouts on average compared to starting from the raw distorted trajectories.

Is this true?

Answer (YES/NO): YES